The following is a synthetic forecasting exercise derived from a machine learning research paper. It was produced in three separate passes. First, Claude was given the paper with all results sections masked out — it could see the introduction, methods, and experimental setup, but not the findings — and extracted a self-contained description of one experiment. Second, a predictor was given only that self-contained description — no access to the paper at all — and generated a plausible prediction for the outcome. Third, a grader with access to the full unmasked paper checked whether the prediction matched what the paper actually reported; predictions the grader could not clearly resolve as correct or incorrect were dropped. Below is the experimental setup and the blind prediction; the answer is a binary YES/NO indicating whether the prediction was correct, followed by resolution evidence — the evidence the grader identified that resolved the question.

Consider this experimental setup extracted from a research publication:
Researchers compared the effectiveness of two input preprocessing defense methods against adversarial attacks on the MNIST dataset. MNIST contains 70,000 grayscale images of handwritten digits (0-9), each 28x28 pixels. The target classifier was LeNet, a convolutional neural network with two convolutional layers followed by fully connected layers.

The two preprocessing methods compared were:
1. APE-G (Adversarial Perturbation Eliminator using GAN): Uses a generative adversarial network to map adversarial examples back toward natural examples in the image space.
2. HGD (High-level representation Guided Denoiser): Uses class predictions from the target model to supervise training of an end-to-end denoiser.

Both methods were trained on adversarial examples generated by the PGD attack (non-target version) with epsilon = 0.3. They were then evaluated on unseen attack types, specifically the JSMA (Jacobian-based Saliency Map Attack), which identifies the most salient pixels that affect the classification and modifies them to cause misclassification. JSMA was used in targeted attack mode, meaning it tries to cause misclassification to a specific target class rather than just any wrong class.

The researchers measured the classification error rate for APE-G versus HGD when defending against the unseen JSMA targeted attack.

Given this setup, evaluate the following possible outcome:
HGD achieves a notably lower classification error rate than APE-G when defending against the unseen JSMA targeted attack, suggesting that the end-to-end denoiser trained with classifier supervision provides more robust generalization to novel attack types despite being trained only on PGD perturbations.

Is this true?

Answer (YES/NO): NO